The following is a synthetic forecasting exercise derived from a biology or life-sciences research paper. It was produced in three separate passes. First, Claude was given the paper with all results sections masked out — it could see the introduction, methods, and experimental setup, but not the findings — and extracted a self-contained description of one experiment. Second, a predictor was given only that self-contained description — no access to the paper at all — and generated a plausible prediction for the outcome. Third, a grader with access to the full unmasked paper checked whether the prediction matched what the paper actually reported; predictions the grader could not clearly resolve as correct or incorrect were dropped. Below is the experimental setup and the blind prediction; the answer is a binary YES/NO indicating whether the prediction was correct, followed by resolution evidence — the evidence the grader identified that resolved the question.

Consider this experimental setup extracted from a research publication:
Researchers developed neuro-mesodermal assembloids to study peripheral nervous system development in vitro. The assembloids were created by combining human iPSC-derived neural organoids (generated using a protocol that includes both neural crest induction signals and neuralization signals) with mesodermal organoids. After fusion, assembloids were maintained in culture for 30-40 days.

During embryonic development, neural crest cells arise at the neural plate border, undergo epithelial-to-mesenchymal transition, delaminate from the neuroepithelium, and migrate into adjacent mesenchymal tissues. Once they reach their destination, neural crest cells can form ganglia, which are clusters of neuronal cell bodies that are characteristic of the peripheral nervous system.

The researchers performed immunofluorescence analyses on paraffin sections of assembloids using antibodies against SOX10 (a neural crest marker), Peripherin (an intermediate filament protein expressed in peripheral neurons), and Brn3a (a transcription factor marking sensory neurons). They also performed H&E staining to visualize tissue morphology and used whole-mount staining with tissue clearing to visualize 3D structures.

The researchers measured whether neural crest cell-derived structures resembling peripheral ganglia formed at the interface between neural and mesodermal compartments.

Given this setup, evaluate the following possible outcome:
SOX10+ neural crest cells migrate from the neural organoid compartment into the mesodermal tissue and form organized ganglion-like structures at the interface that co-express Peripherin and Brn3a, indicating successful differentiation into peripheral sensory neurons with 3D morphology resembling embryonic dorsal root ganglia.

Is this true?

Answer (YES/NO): YES